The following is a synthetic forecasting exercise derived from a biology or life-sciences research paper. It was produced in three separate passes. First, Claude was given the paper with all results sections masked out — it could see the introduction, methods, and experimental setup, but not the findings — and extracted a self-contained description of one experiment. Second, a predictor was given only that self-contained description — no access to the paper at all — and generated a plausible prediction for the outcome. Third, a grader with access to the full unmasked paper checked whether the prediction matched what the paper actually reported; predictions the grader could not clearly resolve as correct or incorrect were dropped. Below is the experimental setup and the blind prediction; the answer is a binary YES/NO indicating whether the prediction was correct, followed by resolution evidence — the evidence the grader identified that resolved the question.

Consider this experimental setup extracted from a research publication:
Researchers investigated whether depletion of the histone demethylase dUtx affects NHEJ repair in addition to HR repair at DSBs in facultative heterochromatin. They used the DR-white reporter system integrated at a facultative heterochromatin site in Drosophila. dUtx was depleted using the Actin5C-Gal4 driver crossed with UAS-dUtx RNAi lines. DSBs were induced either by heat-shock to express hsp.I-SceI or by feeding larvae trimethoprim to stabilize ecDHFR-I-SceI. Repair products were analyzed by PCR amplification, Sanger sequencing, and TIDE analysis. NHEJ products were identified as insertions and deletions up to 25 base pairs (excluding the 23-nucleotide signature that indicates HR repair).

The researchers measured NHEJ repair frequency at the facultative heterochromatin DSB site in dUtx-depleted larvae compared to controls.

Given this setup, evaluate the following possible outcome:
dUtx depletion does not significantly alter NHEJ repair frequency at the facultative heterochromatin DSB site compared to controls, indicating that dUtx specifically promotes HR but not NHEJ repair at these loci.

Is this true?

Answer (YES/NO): NO